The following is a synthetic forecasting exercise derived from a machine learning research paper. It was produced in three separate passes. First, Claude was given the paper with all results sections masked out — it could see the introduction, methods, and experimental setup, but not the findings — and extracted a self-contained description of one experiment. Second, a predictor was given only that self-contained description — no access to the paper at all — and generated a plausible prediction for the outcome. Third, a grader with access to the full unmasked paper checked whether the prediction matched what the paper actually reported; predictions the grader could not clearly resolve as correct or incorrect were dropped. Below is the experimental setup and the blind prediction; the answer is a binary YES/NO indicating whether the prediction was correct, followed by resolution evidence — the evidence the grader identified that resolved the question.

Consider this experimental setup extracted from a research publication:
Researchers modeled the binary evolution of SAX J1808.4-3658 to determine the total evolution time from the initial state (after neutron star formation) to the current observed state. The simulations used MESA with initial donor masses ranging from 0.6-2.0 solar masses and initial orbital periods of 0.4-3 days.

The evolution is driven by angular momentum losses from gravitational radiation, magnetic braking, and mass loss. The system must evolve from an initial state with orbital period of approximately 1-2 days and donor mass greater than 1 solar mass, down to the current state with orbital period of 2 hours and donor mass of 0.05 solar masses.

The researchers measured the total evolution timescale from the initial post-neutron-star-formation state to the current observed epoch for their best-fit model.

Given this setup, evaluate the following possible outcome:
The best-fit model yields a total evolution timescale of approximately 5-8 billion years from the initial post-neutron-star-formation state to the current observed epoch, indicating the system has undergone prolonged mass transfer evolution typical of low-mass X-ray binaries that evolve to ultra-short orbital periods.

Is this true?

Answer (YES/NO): NO